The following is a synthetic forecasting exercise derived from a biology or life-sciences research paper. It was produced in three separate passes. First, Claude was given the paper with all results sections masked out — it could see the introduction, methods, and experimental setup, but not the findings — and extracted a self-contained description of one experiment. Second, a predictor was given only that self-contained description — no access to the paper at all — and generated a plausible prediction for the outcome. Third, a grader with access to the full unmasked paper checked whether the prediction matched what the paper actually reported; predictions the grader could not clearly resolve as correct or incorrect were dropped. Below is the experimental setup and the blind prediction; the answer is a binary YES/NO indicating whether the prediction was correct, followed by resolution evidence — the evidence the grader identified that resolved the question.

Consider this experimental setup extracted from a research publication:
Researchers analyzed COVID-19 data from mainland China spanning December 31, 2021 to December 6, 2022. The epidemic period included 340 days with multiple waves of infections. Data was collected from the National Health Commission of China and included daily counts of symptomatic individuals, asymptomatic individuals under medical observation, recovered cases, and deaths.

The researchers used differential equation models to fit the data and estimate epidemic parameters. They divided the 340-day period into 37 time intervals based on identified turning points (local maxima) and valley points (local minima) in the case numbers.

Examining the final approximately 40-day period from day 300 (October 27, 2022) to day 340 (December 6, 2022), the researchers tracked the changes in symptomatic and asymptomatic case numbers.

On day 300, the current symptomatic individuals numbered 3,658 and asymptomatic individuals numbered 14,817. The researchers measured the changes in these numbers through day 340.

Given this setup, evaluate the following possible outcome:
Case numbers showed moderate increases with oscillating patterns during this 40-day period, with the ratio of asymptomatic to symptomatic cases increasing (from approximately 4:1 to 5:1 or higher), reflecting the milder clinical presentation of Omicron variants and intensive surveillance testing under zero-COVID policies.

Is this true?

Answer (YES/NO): NO